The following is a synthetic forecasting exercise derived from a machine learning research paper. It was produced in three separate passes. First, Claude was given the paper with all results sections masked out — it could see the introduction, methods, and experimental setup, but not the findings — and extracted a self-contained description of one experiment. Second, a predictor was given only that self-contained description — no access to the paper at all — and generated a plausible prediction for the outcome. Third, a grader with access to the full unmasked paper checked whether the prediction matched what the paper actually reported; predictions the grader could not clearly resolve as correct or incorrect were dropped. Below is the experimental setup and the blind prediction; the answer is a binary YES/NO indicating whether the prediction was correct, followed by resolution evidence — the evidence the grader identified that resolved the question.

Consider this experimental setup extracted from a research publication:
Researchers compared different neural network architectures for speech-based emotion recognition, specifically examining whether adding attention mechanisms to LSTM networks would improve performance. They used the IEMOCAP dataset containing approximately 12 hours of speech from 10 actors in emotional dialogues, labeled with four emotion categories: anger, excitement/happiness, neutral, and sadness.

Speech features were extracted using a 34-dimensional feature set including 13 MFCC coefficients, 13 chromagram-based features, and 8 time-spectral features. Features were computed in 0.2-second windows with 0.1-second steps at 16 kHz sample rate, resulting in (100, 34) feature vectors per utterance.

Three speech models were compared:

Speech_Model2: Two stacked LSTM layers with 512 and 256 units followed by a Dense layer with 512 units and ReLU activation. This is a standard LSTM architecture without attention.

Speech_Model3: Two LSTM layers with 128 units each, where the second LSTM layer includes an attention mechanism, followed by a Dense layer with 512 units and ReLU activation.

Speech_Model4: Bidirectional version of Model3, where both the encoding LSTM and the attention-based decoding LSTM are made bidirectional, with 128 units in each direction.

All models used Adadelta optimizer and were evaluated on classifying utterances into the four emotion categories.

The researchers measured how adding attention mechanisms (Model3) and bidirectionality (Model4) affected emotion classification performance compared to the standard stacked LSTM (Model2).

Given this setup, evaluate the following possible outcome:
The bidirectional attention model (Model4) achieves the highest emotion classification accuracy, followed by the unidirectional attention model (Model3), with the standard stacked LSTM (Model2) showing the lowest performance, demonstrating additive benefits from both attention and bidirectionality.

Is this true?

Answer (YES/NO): YES